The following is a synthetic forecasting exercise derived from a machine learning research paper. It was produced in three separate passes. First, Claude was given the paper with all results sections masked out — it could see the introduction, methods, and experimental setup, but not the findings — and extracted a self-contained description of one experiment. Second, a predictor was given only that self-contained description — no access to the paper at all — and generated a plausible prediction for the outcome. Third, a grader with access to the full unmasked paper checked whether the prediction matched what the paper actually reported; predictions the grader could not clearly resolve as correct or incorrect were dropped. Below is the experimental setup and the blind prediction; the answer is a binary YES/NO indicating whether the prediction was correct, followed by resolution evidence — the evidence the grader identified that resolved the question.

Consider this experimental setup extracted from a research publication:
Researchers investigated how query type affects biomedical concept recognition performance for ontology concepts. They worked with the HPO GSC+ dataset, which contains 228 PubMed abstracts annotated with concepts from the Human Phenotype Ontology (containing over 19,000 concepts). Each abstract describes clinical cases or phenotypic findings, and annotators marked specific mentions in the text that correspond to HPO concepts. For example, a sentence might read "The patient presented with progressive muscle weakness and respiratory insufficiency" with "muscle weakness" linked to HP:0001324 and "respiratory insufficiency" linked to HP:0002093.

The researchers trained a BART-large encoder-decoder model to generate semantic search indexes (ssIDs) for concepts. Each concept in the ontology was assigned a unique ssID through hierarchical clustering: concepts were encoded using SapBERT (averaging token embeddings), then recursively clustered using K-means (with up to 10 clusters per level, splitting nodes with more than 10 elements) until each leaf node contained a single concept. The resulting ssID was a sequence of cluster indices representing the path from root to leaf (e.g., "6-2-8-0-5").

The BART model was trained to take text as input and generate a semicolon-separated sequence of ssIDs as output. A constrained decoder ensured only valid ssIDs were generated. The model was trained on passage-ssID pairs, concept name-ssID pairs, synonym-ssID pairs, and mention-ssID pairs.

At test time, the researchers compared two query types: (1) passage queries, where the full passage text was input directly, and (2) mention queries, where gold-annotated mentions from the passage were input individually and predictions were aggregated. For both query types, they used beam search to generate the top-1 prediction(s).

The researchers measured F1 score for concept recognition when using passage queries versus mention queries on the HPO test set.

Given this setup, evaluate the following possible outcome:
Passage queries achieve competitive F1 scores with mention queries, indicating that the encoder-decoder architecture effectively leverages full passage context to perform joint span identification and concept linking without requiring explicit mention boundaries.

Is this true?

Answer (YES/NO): NO